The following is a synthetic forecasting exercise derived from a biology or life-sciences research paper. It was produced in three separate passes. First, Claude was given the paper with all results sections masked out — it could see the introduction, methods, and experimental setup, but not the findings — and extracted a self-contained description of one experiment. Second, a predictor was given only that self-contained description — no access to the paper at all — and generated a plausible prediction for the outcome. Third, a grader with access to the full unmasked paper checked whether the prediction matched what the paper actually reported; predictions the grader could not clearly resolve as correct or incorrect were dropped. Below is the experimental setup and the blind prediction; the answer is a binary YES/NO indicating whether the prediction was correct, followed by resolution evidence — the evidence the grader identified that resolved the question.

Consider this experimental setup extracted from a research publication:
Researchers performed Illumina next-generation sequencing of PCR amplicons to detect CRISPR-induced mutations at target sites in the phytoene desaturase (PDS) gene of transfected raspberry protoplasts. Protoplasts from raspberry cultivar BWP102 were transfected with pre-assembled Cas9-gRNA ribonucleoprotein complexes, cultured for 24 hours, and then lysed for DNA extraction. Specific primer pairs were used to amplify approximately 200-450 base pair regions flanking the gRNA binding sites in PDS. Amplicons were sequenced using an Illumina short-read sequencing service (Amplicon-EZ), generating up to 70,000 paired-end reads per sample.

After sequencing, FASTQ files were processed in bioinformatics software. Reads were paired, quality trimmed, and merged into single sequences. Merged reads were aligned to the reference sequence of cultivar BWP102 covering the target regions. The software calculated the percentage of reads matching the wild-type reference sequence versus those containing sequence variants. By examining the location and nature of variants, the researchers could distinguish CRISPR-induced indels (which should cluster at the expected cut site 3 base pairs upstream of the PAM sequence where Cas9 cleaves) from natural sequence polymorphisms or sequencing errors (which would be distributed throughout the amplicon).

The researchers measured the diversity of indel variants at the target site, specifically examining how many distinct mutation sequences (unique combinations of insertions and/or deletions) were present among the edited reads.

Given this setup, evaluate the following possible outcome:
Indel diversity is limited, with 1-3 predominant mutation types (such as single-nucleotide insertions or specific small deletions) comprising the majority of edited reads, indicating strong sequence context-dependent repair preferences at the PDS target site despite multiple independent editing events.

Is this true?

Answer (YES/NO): NO